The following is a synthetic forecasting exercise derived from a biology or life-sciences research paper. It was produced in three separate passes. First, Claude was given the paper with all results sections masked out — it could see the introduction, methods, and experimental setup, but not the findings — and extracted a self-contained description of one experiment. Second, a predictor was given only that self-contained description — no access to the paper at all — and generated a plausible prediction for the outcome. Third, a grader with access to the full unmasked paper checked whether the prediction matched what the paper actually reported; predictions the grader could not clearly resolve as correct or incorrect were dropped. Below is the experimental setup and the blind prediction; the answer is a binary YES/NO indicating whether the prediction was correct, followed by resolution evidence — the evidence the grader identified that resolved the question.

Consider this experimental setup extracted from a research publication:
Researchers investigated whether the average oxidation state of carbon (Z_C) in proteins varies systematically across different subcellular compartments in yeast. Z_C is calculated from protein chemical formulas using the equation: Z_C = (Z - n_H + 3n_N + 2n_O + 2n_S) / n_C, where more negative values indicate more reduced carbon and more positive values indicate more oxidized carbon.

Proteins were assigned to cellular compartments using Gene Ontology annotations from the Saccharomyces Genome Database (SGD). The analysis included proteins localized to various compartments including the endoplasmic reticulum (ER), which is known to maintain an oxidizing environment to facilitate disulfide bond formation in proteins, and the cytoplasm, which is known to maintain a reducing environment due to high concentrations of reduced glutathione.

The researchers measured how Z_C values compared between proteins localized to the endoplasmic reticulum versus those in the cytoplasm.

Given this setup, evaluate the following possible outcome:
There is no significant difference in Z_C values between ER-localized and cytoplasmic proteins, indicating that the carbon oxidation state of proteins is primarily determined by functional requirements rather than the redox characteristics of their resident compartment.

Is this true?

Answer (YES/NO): NO